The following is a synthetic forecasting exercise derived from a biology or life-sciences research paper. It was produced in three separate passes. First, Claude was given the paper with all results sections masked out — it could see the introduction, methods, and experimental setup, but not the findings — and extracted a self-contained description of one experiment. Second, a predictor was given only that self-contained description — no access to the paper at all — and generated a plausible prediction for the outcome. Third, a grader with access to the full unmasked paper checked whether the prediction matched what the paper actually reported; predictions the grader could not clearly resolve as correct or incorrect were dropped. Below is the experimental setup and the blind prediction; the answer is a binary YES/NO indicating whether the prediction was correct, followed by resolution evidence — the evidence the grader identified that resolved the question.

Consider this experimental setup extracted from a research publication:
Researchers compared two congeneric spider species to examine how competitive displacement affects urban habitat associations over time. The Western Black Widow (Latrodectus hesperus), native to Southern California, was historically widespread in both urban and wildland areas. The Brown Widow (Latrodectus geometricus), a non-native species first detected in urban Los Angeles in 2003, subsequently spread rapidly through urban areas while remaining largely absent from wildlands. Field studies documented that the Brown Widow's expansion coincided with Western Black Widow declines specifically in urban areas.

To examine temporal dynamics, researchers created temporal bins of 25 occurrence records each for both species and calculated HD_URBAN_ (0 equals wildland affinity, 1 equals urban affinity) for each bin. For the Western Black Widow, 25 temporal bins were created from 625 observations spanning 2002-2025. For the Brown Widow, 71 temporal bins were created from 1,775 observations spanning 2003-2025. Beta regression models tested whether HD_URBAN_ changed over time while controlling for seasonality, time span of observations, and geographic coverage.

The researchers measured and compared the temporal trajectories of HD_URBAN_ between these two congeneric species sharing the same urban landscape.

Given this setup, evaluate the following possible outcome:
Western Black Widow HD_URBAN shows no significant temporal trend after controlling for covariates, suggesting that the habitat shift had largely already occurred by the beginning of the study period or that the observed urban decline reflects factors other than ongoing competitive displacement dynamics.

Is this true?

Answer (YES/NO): NO